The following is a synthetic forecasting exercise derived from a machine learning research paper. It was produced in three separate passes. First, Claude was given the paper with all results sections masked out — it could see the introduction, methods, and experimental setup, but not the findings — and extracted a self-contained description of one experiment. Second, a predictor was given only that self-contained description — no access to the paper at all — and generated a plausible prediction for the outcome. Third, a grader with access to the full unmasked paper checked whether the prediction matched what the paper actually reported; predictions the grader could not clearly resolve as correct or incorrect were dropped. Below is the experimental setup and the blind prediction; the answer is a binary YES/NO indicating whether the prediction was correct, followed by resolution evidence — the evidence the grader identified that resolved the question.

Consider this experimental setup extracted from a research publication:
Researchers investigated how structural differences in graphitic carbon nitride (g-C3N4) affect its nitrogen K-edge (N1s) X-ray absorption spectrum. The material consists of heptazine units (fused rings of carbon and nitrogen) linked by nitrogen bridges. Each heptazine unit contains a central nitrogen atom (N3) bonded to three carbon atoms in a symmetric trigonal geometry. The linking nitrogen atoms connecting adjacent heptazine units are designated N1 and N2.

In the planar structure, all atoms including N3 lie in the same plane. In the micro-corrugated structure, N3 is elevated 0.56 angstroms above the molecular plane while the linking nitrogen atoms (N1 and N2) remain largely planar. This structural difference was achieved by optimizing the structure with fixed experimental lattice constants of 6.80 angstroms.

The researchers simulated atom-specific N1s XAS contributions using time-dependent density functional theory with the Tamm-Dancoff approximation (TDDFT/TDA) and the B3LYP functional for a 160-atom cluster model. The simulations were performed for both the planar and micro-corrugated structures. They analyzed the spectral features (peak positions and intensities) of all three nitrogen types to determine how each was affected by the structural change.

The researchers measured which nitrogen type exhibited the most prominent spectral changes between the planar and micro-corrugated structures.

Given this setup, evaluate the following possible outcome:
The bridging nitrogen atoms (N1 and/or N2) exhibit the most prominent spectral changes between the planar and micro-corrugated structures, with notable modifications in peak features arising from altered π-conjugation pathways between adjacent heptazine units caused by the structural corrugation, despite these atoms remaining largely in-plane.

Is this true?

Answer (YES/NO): NO